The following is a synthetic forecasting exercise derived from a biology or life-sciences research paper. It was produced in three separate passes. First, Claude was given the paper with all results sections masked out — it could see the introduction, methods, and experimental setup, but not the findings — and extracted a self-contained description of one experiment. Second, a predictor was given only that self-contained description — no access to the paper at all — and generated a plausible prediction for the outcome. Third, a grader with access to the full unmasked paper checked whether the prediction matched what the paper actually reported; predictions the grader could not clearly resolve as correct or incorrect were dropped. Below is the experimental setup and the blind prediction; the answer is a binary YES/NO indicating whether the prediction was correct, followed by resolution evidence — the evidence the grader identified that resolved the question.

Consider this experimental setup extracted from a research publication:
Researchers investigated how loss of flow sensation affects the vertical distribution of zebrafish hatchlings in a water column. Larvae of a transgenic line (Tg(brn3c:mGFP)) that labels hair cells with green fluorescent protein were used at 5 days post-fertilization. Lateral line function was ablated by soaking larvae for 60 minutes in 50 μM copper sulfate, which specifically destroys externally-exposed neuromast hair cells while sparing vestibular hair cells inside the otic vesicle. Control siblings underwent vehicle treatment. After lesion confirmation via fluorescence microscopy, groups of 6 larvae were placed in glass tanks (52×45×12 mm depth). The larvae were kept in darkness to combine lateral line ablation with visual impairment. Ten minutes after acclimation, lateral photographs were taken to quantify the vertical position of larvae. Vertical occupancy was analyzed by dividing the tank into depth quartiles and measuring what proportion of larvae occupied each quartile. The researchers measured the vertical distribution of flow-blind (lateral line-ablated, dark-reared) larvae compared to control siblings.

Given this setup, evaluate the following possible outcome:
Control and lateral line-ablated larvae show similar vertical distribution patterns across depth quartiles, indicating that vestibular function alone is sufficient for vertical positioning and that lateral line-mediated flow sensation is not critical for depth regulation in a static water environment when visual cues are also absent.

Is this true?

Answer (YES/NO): NO